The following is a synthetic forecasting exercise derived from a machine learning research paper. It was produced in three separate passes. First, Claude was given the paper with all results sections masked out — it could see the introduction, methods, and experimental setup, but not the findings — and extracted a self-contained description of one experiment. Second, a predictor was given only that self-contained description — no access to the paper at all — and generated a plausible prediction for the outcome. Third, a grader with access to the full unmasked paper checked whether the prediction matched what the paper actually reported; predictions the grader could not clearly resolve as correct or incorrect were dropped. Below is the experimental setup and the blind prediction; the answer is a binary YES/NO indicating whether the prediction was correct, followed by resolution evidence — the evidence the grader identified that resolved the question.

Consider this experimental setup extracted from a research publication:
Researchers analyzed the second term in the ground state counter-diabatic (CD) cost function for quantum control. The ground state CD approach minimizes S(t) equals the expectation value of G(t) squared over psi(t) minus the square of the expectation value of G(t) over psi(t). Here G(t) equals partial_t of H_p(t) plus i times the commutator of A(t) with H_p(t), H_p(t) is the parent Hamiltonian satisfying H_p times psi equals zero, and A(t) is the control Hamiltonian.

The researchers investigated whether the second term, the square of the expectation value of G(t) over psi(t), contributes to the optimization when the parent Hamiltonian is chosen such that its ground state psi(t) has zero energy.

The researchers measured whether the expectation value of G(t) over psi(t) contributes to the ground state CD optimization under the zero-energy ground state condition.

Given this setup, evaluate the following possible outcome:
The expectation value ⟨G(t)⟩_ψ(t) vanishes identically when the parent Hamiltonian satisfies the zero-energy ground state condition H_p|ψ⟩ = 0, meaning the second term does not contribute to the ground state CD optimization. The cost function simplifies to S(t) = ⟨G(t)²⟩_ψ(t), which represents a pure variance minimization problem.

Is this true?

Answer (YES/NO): YES